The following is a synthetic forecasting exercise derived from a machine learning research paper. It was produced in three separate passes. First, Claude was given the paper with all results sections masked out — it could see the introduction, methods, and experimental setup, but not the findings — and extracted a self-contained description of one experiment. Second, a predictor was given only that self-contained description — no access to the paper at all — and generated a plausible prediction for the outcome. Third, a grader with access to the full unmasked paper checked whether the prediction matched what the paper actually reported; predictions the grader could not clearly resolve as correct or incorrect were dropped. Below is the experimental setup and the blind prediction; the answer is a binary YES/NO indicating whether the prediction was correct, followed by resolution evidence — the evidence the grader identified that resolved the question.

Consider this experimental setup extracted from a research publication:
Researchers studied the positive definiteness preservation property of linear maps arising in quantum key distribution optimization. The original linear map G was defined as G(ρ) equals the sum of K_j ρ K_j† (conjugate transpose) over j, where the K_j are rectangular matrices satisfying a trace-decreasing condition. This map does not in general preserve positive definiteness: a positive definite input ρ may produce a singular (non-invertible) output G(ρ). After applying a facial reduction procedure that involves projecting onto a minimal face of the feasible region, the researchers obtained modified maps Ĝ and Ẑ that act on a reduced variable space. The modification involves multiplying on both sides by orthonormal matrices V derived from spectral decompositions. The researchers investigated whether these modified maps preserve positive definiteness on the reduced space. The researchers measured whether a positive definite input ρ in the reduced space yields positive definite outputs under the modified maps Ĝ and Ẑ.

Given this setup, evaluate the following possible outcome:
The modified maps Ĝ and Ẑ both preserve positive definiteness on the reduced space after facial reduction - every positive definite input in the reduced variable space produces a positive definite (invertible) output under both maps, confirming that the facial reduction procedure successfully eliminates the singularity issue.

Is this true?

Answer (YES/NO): YES